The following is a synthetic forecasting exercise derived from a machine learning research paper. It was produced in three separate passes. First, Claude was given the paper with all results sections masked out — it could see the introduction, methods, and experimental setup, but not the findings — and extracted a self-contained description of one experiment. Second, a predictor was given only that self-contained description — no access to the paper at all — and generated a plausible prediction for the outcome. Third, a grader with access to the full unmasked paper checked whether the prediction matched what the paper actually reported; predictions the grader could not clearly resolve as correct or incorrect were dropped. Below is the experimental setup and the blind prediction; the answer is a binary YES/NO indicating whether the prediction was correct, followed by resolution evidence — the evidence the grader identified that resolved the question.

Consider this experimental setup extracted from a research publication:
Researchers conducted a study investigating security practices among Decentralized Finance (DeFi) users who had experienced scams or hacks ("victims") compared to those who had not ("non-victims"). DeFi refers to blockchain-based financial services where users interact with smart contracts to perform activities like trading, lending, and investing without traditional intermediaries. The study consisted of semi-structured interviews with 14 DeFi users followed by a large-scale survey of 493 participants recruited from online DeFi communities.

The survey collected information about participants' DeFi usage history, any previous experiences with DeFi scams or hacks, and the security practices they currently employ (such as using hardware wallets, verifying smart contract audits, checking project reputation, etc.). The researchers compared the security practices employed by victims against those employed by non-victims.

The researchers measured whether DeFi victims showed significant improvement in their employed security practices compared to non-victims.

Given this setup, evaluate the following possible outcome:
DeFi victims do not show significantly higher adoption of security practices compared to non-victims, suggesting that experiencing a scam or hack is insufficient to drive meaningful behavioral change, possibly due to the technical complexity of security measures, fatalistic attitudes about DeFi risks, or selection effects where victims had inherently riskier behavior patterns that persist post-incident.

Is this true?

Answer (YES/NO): YES